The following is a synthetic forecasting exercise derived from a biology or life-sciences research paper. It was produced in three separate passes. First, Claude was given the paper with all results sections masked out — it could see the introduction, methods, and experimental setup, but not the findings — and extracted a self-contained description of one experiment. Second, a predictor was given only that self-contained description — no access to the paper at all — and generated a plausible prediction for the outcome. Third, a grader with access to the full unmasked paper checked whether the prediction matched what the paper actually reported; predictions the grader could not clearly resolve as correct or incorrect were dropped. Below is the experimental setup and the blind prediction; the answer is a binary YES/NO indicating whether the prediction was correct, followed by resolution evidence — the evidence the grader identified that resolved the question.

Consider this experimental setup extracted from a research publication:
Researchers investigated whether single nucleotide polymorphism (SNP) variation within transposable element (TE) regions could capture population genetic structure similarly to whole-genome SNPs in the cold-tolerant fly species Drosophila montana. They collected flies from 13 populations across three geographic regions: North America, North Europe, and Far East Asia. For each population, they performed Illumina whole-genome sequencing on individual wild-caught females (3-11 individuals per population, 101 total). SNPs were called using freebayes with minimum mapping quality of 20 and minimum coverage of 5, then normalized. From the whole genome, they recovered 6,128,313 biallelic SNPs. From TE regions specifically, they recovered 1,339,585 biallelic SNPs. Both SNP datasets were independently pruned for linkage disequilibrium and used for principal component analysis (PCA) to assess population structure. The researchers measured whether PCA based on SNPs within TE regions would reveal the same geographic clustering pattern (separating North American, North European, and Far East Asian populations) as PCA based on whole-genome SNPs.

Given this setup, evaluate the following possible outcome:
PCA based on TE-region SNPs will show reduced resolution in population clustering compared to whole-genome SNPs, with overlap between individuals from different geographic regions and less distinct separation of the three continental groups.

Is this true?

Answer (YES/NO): NO